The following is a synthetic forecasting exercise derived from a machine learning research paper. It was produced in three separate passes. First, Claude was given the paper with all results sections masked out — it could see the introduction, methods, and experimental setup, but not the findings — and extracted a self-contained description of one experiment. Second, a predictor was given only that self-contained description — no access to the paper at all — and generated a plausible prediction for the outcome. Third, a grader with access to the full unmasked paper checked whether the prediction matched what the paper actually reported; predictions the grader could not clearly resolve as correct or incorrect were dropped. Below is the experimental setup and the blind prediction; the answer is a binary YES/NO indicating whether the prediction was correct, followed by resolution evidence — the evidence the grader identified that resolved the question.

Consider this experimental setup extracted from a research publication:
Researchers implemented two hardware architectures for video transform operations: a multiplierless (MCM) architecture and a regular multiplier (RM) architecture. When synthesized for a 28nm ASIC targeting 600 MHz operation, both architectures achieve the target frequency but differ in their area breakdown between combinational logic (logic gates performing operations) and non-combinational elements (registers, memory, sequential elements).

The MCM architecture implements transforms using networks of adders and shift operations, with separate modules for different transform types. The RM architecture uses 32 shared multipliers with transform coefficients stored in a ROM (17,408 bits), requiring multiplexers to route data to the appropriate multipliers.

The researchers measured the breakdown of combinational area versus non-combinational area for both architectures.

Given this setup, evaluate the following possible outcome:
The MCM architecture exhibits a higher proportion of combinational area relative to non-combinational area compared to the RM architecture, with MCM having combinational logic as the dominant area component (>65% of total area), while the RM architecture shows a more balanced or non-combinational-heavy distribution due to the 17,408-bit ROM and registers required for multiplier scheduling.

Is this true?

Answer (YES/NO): YES